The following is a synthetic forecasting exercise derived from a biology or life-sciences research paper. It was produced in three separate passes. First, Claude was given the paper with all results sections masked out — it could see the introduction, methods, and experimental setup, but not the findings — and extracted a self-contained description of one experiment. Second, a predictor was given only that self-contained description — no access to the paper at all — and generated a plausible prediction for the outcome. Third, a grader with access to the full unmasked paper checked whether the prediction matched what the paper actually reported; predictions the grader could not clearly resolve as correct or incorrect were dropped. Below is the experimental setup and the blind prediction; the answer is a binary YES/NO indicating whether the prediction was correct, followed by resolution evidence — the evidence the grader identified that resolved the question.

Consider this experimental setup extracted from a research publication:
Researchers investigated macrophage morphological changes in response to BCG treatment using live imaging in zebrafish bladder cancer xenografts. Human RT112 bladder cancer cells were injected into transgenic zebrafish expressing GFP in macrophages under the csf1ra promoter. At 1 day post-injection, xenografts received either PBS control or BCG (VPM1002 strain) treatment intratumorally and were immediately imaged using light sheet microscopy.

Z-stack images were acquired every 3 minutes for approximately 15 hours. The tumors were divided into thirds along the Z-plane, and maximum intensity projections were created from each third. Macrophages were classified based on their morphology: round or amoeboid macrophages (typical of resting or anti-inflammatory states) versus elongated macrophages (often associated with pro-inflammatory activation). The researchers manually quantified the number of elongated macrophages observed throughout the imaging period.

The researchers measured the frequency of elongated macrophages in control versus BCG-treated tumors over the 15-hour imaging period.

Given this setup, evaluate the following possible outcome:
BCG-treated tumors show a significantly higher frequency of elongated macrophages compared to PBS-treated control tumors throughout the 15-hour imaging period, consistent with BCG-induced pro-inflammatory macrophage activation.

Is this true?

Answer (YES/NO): NO